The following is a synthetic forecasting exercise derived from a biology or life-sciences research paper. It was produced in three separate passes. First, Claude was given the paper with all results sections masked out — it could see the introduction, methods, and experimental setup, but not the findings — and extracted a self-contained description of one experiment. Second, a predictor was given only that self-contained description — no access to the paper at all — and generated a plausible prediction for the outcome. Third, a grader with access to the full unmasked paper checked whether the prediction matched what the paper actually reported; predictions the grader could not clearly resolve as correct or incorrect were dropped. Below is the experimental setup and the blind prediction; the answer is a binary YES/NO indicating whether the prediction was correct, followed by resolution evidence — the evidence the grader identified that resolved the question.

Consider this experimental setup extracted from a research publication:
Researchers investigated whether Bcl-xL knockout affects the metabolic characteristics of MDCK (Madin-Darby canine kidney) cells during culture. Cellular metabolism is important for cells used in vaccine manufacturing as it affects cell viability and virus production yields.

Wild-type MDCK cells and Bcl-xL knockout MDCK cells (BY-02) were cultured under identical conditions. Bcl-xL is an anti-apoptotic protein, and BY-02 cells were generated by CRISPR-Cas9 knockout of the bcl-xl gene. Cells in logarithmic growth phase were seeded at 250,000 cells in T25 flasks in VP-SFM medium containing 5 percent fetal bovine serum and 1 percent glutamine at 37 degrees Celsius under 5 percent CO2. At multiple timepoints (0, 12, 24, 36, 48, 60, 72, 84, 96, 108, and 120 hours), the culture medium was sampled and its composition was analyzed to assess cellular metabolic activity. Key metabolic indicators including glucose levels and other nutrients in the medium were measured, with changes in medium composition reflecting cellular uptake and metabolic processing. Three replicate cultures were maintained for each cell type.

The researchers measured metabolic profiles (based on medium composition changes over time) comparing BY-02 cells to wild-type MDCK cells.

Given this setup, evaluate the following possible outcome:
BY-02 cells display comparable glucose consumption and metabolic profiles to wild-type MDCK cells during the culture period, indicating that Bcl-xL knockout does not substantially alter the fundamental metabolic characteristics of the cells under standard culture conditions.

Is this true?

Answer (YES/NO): YES